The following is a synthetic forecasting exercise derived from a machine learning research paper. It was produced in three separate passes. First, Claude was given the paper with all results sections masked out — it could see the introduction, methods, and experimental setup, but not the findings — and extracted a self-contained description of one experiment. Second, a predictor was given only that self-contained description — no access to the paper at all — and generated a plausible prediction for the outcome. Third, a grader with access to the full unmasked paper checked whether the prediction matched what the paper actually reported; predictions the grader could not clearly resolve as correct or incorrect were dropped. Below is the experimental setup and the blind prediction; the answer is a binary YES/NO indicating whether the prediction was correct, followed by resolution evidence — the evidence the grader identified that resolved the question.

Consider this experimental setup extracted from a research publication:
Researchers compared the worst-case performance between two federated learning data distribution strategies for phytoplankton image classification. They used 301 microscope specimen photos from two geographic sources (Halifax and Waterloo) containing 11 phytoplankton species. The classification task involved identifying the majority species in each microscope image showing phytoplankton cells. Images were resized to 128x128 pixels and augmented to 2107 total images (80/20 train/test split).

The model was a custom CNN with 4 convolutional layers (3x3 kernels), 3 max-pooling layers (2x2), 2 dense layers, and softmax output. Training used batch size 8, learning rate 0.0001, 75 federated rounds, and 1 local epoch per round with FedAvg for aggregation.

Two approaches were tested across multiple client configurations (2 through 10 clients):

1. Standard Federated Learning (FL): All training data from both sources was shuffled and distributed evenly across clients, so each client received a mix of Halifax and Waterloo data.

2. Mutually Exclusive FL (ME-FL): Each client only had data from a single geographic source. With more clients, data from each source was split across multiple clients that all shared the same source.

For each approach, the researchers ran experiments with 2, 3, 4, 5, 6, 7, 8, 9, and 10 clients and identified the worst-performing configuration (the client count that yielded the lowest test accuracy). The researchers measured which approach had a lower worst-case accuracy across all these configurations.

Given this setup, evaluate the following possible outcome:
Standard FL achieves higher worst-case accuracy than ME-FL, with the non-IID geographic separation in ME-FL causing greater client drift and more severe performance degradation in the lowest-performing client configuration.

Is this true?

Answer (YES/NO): YES